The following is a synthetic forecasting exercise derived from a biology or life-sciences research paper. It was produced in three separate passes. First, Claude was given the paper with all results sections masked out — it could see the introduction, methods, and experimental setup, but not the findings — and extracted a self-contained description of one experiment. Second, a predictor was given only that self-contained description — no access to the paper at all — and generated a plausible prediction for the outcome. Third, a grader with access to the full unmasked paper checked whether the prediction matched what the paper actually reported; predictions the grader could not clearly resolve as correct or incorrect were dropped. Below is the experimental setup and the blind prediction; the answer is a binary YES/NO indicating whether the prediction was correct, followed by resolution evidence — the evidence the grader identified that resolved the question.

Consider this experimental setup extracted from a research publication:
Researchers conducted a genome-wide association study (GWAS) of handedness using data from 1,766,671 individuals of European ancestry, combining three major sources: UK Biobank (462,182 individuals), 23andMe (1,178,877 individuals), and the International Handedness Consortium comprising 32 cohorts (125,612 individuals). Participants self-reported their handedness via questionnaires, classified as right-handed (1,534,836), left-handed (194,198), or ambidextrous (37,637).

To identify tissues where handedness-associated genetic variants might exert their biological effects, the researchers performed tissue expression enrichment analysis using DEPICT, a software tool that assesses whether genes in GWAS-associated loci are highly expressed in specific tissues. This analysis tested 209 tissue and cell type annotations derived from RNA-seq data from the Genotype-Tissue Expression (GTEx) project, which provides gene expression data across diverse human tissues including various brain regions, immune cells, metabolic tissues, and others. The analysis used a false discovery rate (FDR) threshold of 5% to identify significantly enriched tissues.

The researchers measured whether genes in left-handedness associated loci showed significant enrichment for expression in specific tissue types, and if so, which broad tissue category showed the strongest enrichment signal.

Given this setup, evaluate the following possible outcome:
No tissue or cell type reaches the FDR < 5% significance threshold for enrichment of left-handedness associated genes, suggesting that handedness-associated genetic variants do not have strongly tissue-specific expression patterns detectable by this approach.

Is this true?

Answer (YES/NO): NO